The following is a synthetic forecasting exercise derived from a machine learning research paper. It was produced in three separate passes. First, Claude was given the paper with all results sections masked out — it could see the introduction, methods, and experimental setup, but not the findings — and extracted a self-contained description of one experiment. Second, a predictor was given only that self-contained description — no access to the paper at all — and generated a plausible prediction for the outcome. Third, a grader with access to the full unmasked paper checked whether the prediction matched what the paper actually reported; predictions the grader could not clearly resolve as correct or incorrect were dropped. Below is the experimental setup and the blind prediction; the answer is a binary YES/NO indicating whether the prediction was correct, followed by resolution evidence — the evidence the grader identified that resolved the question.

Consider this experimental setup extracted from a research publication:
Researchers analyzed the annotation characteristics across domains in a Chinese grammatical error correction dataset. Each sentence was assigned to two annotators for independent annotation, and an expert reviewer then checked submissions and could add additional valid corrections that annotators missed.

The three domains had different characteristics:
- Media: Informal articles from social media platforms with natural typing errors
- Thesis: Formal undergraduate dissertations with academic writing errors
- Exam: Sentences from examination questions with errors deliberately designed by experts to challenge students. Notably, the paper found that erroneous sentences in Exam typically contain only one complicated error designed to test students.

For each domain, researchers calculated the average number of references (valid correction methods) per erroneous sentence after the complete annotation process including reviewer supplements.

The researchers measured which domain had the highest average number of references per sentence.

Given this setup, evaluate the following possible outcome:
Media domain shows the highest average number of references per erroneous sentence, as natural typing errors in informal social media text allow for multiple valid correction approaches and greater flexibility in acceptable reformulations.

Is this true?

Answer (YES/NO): NO